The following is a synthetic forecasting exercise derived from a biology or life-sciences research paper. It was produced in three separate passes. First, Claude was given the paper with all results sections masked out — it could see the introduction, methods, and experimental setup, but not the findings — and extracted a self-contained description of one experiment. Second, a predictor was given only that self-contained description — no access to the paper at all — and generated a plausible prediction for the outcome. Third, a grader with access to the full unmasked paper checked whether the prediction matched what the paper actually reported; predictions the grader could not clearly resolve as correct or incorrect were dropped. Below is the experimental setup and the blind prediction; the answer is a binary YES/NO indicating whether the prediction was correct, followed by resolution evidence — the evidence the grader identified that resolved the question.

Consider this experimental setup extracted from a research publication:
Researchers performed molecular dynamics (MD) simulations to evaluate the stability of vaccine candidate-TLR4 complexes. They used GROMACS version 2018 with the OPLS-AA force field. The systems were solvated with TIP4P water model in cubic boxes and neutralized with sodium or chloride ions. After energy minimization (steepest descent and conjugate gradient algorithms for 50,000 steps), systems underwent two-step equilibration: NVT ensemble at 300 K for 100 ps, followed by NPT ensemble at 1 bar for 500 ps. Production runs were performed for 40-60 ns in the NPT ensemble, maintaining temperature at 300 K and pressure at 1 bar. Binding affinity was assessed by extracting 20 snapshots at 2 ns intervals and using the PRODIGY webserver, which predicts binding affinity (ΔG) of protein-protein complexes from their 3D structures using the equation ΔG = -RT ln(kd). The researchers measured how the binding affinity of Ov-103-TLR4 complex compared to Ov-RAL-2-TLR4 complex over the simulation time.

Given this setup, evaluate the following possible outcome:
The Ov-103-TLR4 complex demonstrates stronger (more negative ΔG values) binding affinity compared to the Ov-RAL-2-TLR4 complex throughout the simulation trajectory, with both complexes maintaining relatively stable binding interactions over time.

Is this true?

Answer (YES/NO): NO